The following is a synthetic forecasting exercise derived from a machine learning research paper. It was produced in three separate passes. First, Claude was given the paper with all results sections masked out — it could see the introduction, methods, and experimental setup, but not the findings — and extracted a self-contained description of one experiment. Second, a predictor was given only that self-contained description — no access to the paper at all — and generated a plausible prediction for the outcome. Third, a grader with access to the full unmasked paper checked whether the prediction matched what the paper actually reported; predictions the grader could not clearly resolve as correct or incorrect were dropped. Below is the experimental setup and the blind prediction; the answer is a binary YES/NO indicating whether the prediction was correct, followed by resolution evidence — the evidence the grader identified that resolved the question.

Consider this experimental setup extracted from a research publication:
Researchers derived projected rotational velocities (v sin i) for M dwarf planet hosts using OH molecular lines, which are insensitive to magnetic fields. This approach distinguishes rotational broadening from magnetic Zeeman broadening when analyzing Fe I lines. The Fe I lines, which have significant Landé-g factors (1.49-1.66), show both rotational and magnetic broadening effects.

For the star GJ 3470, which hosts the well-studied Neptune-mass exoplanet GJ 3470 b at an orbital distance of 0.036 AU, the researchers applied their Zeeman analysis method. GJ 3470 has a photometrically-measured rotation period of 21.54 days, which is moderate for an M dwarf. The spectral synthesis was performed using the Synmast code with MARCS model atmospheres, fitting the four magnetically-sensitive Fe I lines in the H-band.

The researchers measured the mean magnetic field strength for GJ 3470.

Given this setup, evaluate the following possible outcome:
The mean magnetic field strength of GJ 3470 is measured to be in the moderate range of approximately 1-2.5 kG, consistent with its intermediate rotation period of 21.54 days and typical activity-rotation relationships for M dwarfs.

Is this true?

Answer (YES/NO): NO